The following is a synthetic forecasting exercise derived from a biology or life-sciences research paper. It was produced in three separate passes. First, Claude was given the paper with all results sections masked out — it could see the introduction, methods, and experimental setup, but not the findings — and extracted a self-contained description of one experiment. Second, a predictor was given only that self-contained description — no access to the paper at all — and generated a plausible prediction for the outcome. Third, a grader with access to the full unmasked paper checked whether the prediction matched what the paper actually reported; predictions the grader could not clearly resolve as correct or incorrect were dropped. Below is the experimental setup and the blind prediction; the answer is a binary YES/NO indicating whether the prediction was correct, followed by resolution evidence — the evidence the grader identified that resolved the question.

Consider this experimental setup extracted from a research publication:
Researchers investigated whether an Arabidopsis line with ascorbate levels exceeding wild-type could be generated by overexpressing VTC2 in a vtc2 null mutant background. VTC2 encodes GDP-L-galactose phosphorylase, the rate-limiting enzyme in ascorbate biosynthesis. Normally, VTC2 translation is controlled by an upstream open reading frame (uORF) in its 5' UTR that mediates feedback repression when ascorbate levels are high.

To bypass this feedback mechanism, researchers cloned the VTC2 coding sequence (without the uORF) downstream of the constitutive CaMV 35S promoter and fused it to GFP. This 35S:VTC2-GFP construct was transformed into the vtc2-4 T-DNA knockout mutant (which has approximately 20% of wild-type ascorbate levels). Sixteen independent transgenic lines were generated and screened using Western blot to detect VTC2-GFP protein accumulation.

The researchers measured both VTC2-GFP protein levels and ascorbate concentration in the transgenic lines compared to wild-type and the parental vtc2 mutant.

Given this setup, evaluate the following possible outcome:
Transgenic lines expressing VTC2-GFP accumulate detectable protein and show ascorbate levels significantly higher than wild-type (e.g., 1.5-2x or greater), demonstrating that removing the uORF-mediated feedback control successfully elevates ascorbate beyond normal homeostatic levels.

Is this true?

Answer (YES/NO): YES